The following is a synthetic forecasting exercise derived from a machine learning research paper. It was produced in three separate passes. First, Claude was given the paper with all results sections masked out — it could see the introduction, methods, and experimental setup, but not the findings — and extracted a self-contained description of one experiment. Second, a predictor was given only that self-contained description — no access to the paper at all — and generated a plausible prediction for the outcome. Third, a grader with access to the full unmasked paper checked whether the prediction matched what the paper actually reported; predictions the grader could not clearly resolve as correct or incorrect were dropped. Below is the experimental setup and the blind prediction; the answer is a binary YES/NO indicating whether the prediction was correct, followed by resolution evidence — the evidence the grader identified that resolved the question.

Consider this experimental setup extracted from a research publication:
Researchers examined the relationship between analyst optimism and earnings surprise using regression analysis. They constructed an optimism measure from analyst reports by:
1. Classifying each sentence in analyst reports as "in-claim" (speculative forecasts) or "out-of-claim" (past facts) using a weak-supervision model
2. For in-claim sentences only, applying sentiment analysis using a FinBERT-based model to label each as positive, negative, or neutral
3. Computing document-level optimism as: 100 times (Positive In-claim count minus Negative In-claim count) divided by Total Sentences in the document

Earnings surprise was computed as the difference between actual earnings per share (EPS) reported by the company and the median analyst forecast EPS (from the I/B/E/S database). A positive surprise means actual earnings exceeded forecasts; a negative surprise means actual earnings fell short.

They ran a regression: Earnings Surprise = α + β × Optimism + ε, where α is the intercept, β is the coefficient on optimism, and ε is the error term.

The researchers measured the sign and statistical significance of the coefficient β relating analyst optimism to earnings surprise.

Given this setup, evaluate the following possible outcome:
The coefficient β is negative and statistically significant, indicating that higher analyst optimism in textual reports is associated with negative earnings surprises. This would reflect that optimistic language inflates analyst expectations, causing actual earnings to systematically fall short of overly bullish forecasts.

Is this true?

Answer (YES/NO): YES